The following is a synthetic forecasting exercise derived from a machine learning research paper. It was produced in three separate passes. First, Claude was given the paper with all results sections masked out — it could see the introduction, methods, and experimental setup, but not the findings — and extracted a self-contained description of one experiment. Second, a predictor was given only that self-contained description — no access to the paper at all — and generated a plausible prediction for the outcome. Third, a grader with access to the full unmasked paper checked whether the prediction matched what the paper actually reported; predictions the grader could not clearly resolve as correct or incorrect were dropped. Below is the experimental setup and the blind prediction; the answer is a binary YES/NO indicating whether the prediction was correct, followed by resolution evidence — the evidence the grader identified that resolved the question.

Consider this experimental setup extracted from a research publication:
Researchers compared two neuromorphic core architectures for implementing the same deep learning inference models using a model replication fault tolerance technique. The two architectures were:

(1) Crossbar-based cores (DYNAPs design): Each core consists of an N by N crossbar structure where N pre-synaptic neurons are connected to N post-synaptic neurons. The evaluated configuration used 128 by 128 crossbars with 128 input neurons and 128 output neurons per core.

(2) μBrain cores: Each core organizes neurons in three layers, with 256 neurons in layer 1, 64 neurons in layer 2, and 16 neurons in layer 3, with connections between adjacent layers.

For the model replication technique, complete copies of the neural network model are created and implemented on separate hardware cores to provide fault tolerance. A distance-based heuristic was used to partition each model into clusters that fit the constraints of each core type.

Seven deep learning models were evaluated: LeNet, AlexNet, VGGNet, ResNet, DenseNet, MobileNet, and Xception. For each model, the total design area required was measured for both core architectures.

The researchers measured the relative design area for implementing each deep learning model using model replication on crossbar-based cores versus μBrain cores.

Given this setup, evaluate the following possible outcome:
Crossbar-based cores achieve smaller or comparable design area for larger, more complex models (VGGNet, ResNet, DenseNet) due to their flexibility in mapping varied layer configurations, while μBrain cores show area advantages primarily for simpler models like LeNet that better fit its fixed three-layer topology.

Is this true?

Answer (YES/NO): NO